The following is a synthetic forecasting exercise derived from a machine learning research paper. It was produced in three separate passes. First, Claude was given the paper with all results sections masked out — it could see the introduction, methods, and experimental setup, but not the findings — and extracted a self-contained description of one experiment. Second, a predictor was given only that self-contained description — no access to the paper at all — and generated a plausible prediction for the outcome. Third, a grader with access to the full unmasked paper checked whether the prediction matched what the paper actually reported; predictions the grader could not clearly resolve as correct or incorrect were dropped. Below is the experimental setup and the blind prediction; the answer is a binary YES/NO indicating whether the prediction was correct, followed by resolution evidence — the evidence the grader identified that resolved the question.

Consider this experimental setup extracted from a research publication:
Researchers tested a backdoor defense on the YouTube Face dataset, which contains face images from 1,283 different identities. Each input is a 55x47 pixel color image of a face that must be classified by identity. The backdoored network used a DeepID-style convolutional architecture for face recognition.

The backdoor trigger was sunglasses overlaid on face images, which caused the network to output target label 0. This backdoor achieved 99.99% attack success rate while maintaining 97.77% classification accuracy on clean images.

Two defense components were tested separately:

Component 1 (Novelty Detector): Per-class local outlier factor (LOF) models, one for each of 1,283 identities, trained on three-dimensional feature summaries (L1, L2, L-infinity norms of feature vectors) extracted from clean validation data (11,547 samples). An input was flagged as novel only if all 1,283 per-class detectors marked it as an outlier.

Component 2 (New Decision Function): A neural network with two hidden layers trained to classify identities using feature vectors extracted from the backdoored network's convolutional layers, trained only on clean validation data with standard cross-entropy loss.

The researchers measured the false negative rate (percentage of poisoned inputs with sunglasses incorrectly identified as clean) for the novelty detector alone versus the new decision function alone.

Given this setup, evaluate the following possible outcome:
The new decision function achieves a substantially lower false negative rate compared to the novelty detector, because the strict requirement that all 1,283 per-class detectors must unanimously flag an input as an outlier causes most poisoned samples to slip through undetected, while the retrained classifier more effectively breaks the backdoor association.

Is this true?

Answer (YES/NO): YES